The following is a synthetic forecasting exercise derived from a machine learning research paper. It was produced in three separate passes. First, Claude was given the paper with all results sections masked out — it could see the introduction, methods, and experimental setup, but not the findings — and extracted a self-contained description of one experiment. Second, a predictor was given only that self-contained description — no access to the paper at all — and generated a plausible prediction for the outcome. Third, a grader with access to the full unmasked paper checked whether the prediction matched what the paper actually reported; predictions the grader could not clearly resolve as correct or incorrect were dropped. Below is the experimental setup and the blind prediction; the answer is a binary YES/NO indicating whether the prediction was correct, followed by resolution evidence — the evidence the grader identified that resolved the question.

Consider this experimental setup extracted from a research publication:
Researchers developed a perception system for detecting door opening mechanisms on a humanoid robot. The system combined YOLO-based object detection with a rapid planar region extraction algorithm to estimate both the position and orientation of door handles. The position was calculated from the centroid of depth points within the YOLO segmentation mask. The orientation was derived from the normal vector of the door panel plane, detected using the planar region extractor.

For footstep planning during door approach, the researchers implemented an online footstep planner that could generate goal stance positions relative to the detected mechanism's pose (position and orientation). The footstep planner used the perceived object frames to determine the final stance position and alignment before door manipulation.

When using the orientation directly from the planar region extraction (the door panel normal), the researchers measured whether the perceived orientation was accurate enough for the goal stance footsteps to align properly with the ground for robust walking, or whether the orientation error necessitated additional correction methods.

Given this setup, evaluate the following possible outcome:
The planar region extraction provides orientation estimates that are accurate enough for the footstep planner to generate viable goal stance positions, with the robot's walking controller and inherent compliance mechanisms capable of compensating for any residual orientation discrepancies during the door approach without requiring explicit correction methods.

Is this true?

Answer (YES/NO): NO